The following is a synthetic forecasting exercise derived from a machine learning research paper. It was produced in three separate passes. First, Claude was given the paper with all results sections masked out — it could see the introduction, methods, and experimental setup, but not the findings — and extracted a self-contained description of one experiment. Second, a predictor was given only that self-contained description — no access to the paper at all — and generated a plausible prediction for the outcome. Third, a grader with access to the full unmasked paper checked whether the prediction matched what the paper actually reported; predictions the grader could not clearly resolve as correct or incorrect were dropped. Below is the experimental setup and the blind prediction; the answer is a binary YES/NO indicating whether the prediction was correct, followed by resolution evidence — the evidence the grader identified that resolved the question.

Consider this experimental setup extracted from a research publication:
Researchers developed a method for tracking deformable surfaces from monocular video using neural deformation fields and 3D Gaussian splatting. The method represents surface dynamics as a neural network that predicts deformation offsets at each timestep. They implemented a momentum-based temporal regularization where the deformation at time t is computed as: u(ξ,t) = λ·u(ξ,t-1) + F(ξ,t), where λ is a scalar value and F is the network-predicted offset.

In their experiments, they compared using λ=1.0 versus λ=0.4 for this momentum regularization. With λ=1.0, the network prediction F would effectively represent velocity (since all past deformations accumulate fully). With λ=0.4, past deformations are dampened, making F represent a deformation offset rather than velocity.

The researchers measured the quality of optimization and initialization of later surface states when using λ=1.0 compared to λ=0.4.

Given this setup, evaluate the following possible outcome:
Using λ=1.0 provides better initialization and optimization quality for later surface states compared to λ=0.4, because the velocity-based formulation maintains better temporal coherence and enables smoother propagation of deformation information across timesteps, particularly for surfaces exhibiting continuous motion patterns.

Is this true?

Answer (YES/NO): NO